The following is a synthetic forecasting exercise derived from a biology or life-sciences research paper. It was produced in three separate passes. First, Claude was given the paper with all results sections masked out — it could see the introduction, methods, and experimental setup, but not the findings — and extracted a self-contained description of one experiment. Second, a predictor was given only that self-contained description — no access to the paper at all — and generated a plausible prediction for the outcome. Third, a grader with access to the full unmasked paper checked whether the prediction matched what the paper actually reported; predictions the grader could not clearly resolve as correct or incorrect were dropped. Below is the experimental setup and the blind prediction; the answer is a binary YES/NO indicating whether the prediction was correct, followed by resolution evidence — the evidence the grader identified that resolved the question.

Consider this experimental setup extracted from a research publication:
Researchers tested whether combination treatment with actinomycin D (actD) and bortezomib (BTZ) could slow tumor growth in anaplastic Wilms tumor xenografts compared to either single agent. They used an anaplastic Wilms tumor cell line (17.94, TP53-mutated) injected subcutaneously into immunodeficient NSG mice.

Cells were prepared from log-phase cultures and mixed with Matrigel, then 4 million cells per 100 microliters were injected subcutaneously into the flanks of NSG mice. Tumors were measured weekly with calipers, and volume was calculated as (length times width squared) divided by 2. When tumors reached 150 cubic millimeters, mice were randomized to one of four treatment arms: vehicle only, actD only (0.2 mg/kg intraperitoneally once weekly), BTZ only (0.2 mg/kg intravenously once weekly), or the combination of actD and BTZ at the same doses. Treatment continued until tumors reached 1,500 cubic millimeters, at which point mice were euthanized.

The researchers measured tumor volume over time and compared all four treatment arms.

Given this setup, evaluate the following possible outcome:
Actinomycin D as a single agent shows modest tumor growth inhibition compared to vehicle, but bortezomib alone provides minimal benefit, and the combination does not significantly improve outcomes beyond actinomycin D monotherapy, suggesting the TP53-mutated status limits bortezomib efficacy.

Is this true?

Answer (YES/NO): NO